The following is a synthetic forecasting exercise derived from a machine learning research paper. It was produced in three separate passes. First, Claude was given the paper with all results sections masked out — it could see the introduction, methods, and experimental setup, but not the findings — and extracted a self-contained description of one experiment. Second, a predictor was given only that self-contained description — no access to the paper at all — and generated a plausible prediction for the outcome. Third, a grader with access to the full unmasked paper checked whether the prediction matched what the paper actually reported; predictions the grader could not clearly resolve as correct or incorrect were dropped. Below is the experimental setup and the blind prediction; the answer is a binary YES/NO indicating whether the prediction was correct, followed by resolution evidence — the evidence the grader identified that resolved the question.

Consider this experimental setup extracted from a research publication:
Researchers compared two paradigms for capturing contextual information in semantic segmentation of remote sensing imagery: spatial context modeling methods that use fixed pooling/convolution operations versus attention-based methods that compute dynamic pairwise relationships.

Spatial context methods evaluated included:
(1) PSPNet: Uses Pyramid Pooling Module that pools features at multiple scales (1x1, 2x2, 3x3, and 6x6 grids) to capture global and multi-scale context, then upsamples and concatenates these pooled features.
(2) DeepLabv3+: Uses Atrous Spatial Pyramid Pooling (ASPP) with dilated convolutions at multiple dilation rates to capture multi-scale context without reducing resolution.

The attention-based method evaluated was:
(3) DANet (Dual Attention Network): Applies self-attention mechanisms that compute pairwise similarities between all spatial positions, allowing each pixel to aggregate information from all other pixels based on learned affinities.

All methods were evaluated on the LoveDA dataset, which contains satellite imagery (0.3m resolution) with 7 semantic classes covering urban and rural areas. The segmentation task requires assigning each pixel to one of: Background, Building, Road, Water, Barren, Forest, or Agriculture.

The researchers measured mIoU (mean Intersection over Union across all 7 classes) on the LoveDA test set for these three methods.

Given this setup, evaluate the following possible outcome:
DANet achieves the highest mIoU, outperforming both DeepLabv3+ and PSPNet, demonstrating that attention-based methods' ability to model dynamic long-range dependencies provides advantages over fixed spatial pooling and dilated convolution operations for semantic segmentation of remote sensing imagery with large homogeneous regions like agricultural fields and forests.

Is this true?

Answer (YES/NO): YES